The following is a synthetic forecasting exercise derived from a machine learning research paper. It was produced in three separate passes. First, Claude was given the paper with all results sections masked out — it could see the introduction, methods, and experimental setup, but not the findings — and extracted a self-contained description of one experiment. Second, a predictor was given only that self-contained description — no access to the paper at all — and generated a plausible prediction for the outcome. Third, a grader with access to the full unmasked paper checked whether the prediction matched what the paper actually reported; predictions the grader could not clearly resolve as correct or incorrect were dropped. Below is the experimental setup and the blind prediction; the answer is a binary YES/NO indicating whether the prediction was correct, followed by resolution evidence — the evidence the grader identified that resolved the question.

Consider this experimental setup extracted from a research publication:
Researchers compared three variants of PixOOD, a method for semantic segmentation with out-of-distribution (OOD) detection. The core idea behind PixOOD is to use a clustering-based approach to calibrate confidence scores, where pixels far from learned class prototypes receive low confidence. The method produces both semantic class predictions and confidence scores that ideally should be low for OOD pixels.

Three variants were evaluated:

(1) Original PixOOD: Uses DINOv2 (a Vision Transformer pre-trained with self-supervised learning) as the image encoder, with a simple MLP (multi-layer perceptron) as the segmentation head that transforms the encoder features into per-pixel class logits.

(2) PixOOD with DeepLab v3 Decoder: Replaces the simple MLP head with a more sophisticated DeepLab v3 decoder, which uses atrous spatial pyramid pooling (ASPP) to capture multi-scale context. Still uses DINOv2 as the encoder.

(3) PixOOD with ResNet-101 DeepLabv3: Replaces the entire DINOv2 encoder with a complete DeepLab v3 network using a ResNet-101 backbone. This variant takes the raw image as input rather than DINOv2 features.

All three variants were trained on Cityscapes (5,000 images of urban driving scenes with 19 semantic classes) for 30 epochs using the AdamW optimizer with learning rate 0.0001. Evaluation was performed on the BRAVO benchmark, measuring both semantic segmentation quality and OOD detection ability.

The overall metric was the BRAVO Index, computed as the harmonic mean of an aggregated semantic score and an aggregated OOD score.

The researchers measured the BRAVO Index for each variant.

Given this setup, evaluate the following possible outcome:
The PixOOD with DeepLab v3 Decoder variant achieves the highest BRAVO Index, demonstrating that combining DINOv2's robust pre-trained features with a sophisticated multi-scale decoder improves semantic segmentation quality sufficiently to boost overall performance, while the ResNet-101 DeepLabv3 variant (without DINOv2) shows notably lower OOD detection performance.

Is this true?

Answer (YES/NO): NO